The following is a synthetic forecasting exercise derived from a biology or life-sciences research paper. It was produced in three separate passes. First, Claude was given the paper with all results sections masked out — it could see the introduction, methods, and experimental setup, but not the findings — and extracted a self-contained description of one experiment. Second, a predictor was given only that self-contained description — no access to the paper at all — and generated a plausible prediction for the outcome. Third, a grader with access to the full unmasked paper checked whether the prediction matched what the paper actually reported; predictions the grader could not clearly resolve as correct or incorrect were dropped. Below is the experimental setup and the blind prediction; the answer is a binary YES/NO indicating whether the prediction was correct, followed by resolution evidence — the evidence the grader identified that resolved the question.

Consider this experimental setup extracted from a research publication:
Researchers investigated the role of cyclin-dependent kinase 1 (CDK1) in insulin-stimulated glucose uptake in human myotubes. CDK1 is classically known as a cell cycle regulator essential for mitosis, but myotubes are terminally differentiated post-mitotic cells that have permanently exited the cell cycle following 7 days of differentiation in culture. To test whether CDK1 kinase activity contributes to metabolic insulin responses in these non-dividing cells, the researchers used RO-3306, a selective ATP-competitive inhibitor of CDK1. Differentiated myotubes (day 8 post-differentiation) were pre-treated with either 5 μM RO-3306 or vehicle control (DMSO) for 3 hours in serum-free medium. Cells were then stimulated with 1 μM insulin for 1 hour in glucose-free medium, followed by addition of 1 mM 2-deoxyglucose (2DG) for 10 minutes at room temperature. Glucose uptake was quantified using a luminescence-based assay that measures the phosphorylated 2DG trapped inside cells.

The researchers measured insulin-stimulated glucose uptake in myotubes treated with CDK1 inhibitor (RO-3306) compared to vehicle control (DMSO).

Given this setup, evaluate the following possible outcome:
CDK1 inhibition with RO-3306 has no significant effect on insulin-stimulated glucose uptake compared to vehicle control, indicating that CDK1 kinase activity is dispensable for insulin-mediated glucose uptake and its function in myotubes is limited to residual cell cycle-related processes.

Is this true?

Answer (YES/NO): NO